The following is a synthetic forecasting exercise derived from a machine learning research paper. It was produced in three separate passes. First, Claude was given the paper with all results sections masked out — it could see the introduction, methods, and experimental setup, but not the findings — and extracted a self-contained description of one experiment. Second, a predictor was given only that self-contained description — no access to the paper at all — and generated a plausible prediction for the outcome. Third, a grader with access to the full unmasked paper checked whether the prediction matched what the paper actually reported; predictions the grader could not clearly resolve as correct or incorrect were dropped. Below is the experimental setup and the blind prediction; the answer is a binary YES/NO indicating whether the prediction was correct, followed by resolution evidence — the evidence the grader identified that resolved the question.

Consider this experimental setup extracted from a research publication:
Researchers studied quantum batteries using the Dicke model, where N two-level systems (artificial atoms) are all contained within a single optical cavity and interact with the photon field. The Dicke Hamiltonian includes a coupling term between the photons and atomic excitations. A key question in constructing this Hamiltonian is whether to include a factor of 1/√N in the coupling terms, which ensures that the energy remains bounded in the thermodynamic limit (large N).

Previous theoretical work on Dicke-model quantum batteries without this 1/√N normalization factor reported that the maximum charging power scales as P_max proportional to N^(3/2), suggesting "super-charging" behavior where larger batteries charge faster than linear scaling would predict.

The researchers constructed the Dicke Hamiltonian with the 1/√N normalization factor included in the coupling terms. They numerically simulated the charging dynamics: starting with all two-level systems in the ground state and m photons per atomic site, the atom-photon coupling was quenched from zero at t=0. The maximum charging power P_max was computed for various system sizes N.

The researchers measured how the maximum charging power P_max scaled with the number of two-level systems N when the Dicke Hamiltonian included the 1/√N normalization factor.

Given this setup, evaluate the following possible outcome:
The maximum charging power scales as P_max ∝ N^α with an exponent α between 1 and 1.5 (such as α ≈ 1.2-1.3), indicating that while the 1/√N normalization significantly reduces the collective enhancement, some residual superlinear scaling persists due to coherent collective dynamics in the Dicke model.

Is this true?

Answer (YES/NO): NO